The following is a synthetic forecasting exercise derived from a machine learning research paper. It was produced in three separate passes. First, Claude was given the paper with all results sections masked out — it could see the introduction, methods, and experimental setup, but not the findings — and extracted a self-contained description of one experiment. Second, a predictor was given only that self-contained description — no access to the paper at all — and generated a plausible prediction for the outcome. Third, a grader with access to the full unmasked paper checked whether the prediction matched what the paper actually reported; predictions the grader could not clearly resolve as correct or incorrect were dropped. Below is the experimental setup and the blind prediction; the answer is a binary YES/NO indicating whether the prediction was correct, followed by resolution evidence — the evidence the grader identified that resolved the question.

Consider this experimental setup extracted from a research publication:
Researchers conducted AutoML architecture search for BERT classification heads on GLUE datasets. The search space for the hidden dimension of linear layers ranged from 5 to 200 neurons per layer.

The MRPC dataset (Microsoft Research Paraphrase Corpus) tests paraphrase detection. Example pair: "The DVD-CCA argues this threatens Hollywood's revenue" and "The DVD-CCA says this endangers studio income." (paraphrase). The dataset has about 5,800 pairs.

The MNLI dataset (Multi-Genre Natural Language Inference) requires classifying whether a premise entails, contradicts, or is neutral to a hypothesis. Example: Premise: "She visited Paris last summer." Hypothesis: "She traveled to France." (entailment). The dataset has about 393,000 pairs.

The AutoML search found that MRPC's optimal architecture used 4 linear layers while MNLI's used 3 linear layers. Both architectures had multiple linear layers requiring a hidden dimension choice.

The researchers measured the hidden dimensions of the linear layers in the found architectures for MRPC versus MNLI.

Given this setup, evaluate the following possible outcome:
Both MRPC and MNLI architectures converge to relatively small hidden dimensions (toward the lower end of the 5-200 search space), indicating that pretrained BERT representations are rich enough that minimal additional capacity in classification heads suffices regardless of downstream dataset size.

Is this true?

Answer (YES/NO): NO